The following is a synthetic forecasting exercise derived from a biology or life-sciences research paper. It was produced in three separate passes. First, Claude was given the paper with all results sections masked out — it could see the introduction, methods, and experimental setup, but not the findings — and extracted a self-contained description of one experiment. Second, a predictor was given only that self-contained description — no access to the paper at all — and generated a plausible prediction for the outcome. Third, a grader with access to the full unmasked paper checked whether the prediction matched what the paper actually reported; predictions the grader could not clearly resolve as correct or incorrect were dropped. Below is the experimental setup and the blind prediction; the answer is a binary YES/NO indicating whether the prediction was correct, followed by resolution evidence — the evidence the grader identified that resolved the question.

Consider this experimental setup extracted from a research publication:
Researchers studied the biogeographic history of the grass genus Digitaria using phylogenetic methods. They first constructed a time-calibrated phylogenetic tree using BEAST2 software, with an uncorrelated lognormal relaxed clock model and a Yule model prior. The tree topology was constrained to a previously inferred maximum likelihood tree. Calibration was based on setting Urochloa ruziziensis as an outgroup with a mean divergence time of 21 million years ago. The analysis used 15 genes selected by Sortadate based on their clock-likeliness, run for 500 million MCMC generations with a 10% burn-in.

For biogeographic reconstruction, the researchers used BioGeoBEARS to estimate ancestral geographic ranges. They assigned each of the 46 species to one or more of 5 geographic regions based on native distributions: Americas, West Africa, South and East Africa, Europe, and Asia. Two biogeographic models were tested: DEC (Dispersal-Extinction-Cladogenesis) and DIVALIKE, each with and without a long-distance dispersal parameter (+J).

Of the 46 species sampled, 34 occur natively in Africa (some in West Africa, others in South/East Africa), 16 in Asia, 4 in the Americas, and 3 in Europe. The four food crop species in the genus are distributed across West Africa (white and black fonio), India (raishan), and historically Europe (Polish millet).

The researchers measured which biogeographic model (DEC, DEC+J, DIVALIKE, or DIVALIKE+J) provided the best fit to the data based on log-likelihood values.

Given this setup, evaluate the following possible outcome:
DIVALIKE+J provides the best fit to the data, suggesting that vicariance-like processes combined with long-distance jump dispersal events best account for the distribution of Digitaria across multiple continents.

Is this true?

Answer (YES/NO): NO